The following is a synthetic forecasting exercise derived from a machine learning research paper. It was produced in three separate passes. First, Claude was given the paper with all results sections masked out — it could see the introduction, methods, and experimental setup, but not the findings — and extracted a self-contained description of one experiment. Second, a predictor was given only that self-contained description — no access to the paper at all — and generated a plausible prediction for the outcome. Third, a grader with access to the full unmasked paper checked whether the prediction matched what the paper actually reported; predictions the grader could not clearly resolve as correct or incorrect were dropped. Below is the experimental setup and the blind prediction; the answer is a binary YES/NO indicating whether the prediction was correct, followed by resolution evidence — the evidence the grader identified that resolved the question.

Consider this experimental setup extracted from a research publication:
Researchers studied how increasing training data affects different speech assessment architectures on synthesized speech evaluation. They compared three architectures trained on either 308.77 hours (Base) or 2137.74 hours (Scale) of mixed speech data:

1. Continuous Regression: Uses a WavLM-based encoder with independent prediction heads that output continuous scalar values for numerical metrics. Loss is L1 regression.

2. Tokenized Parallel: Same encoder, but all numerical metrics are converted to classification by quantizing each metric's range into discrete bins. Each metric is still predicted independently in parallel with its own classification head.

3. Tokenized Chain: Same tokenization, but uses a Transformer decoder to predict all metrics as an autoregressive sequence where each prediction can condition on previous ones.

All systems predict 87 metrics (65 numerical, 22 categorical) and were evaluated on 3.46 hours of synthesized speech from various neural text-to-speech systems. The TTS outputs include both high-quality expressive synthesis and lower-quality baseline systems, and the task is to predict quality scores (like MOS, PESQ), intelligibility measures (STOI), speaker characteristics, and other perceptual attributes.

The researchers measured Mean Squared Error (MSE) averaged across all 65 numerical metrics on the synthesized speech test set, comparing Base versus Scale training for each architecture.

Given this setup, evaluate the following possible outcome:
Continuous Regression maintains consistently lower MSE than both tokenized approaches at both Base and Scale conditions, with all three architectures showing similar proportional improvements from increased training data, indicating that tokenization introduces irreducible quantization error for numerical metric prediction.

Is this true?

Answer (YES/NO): NO